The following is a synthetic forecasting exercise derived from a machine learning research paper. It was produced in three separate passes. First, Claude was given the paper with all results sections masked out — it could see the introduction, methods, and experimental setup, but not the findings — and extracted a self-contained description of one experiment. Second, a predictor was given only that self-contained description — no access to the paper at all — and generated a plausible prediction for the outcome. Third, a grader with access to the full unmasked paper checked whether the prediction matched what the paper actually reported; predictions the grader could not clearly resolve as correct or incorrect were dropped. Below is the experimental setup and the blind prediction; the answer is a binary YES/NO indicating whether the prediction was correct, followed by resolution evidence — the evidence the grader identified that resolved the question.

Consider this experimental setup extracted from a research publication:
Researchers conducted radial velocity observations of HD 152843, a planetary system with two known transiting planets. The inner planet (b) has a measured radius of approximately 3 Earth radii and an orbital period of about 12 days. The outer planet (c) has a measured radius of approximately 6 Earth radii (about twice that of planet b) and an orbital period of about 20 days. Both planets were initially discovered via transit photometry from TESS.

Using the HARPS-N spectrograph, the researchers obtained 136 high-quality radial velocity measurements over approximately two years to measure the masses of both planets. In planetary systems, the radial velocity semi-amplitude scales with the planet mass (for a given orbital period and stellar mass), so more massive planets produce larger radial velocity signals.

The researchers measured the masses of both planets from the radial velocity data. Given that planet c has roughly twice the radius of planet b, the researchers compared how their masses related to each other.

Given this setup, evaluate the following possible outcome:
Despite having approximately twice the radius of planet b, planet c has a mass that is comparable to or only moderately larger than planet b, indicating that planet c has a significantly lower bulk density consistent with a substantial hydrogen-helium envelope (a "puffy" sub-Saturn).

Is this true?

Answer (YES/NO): YES